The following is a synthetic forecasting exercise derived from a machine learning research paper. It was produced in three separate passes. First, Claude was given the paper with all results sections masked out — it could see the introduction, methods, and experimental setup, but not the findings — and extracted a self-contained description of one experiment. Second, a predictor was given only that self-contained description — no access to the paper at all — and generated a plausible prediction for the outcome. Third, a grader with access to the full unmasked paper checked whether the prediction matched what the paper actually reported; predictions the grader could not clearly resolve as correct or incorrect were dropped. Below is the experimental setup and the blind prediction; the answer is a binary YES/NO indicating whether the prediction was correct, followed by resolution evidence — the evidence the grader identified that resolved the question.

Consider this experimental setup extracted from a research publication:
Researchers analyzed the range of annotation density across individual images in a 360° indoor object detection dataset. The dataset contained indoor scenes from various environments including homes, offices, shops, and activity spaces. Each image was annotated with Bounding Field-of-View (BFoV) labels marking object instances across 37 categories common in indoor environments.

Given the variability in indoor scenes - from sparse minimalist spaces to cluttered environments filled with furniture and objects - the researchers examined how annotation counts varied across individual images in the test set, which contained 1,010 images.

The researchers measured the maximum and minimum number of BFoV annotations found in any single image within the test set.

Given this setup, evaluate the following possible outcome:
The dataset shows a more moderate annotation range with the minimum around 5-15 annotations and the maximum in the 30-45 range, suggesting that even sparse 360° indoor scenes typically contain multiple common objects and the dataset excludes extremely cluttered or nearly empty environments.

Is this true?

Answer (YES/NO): NO